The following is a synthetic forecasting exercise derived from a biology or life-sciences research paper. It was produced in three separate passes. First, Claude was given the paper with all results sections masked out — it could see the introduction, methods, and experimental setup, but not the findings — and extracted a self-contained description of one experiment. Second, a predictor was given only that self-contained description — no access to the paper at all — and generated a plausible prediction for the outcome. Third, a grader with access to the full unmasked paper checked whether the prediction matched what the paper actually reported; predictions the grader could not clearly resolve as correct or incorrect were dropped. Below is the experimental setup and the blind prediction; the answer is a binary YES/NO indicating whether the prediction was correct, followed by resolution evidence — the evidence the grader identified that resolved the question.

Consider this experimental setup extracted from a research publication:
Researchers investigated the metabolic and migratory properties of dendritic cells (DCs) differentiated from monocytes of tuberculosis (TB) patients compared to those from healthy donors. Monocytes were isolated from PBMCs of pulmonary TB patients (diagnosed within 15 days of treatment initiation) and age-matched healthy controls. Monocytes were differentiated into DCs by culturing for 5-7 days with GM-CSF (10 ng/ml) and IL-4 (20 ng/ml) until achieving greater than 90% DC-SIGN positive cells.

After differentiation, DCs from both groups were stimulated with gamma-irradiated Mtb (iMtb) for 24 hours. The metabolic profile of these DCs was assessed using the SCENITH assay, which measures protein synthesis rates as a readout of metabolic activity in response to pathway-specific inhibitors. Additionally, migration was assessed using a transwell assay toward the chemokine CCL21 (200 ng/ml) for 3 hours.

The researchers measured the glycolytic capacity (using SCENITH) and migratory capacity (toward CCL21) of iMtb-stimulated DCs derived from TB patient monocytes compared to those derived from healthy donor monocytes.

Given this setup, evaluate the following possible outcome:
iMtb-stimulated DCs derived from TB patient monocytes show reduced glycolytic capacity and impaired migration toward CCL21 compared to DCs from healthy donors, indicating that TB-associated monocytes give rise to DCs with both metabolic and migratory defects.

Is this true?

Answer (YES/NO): YES